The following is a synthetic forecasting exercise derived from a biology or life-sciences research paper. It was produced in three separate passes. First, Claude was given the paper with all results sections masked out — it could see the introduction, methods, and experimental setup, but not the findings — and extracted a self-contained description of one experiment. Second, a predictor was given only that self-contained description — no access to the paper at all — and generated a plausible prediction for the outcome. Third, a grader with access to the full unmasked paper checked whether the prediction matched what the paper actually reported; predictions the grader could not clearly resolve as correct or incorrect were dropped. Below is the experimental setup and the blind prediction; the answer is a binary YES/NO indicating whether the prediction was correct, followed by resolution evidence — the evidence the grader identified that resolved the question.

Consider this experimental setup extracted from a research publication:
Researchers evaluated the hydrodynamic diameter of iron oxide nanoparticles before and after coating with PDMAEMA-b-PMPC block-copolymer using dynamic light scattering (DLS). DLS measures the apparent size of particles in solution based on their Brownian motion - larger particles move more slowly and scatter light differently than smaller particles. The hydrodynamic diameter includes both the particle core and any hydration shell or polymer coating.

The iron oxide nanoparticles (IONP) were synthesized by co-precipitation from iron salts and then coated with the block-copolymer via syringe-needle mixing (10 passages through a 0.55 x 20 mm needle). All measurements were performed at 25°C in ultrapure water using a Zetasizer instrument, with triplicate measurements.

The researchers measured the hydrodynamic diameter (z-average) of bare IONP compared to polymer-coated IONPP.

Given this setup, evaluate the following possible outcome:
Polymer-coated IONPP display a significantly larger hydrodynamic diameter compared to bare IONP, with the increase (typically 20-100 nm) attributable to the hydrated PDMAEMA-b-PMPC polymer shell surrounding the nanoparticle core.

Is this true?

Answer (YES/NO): YES